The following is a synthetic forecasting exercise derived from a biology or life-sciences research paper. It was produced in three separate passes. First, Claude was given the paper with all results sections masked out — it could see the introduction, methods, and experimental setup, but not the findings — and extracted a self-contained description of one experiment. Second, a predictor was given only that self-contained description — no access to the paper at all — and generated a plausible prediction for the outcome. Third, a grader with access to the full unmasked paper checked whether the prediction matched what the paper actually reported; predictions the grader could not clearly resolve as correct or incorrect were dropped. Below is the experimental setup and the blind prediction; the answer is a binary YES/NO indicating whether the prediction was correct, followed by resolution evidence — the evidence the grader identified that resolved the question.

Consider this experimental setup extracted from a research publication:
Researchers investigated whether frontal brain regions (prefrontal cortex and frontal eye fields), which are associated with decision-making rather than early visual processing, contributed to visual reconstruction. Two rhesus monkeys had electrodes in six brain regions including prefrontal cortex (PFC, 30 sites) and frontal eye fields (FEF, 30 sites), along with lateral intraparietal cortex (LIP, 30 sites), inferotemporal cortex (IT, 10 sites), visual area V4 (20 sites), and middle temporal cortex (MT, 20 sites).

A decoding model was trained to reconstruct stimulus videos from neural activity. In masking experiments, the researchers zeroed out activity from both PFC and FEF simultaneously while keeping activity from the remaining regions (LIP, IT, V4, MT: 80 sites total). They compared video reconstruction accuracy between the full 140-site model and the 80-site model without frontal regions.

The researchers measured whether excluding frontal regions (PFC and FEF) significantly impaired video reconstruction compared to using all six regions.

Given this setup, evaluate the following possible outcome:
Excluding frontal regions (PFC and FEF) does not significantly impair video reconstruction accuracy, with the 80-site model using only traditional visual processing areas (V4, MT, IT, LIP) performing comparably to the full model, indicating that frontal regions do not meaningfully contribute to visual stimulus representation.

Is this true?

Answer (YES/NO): YES